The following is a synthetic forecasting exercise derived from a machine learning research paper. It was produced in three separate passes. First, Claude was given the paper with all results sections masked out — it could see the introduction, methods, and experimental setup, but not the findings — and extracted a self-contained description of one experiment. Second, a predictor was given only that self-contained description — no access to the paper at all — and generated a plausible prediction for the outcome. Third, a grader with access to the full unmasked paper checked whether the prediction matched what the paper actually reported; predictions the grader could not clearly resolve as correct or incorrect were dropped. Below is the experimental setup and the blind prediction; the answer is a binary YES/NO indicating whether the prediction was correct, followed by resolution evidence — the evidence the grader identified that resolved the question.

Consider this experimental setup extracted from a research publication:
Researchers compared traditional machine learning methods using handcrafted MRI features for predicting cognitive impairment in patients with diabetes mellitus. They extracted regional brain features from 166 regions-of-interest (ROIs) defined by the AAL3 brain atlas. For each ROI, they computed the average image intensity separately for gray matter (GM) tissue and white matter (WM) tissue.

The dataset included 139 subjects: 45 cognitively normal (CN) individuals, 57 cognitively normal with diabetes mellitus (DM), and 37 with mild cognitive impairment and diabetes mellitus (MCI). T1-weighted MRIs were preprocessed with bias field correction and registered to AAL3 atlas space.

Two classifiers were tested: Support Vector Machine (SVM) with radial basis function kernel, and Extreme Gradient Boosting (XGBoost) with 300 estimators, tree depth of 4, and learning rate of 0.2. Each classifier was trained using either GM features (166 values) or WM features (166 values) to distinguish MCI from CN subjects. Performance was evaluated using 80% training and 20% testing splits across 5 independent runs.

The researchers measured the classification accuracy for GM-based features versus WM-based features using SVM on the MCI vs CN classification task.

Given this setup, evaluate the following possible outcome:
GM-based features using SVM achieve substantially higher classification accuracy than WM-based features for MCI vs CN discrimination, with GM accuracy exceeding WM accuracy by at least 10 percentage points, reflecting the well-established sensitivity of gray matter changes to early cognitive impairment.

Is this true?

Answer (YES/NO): NO